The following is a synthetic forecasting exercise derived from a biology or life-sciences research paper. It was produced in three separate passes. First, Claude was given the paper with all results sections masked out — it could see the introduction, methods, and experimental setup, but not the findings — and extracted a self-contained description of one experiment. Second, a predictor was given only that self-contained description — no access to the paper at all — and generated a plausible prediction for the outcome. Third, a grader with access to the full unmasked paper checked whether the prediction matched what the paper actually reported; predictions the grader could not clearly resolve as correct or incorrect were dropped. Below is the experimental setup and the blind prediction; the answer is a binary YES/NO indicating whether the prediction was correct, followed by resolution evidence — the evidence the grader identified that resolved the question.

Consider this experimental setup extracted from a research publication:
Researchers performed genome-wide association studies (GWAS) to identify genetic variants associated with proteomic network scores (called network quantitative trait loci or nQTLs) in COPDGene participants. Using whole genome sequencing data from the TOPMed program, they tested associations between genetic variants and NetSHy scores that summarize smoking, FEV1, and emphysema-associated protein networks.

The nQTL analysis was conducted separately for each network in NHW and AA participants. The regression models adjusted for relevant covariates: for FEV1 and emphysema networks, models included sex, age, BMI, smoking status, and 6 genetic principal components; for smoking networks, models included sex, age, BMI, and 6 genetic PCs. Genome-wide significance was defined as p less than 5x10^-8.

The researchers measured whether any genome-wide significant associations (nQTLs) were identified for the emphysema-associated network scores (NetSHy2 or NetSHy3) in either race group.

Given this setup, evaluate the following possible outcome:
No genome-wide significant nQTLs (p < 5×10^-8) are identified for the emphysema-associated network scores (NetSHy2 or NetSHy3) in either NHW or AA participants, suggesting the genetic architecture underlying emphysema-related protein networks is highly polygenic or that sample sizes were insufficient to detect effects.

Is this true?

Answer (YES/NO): NO